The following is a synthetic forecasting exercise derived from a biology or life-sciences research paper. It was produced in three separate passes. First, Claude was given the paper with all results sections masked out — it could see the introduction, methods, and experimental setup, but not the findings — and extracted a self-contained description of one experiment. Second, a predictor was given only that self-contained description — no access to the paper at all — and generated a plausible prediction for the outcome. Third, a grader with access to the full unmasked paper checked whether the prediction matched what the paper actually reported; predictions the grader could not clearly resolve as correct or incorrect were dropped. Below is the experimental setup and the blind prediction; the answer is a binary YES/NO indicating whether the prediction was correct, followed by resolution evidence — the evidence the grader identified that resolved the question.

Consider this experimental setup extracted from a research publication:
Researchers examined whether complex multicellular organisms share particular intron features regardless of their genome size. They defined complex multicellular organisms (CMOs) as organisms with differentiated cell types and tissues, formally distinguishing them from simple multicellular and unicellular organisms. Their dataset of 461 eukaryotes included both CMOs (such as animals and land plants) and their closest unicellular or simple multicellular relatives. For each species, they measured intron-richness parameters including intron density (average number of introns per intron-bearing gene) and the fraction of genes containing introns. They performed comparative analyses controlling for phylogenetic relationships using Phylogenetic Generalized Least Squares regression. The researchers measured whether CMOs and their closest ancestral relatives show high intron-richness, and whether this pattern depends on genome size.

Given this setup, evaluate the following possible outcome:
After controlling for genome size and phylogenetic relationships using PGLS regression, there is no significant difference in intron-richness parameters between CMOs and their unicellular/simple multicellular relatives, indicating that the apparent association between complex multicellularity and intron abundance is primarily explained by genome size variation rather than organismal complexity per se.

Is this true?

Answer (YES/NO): NO